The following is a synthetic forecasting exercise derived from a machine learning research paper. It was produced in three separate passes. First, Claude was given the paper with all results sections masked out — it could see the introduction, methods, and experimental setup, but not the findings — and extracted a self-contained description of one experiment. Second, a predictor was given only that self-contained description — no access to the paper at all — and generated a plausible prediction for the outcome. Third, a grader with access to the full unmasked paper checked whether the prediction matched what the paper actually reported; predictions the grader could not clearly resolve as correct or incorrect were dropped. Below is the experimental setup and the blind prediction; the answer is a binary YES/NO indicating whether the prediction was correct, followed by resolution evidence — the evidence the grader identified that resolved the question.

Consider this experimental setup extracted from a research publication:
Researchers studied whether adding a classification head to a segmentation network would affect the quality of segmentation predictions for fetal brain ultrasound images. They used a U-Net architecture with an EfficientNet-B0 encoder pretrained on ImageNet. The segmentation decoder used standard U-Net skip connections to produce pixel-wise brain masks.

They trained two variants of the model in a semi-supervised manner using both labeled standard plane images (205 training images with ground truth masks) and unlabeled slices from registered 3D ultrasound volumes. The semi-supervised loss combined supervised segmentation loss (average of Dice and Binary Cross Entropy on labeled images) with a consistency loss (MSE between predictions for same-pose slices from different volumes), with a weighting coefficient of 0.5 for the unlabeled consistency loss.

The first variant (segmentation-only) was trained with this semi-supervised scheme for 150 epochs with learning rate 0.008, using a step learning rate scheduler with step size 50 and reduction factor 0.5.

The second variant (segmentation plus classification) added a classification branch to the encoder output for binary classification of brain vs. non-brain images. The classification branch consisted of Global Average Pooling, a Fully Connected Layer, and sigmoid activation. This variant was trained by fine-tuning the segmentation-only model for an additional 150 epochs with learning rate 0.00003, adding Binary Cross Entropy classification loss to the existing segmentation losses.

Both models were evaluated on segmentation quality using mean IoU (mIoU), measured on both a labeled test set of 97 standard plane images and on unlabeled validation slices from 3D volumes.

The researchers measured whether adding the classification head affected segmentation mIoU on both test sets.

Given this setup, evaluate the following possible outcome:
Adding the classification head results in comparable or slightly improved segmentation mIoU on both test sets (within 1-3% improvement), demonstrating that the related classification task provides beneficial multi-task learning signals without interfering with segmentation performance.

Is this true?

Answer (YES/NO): NO